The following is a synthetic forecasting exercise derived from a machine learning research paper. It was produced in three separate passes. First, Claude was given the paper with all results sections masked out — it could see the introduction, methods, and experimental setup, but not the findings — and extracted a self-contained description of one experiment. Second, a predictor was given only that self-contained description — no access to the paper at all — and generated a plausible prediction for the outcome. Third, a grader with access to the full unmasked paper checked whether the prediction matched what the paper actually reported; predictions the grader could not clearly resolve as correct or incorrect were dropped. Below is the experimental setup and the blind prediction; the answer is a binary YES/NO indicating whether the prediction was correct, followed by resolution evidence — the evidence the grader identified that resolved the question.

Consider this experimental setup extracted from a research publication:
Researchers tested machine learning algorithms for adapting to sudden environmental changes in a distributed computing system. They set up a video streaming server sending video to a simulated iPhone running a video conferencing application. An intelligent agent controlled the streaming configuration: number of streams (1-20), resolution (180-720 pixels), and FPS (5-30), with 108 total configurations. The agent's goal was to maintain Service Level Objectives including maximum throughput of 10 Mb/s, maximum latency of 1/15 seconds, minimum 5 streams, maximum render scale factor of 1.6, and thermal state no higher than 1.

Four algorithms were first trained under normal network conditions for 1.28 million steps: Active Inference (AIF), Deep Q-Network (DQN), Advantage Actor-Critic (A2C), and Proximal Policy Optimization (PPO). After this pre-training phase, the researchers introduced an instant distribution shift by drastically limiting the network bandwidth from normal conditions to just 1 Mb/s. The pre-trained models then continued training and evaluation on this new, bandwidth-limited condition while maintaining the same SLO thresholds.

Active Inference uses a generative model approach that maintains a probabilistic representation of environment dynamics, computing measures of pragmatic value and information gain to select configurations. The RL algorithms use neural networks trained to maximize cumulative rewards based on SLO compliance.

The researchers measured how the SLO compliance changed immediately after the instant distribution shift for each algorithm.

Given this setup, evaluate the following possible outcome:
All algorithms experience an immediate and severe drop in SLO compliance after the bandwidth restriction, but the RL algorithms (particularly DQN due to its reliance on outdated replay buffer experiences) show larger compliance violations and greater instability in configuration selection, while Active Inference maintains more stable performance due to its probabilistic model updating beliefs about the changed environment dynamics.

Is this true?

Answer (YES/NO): NO